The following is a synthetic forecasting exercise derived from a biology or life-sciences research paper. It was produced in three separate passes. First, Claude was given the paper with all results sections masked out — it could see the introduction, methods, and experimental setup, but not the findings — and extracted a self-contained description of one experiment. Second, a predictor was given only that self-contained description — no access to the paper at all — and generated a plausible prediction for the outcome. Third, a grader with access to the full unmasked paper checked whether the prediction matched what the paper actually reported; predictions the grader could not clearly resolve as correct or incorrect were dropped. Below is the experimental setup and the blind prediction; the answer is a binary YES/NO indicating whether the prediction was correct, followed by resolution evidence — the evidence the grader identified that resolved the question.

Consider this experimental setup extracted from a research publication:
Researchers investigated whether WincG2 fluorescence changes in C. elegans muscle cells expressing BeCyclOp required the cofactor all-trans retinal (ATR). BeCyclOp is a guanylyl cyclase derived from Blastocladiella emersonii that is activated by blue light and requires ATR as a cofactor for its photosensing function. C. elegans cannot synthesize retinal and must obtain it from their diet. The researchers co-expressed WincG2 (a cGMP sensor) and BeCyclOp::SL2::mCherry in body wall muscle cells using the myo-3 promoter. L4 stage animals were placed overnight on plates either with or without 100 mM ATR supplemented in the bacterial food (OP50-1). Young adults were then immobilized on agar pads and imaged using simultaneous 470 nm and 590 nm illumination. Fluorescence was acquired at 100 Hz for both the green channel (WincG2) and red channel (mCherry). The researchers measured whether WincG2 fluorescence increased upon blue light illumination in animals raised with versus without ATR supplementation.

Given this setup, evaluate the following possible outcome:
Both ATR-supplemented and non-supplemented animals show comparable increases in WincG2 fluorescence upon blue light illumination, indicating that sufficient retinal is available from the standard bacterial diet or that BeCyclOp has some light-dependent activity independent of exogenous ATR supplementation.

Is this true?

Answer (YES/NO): NO